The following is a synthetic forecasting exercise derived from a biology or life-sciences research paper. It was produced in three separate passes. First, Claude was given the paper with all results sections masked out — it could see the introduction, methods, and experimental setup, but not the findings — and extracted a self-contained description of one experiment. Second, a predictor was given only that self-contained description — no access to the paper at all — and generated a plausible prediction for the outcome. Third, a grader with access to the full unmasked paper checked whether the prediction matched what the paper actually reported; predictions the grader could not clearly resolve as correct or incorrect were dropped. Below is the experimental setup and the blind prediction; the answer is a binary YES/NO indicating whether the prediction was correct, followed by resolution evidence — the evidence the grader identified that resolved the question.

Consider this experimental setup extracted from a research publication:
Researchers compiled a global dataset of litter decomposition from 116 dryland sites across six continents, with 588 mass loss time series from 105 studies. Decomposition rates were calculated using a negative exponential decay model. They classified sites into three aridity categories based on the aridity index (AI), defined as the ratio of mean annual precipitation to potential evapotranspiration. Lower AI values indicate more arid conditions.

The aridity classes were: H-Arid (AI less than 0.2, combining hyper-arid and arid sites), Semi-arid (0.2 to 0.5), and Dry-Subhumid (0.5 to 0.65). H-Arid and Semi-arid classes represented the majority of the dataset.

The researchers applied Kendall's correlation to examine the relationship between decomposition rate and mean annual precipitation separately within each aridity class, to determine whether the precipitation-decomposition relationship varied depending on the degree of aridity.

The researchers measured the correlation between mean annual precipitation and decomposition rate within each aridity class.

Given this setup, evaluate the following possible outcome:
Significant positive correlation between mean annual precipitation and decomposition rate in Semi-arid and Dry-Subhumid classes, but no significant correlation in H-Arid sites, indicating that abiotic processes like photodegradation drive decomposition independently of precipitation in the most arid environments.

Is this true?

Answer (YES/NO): NO